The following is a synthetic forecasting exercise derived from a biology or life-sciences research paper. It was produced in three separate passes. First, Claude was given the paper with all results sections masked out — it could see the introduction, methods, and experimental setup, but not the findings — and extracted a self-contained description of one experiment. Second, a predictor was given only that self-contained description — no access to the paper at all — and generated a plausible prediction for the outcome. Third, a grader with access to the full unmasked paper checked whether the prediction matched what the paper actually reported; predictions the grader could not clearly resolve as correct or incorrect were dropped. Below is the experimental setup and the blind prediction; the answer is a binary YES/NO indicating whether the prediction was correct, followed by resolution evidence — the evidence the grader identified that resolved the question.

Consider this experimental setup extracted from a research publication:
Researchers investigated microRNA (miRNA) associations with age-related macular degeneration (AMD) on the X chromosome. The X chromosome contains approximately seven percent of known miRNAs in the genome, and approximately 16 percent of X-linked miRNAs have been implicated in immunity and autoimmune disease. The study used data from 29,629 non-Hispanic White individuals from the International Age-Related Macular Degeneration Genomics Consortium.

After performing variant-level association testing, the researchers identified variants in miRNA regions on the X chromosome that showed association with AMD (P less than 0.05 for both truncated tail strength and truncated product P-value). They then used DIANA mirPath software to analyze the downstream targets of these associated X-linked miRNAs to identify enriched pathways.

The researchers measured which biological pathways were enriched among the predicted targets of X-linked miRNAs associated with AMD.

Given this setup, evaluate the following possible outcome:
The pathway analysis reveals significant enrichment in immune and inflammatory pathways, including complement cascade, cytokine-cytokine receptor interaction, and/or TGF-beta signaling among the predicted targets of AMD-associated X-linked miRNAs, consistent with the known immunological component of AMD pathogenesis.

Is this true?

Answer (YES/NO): NO